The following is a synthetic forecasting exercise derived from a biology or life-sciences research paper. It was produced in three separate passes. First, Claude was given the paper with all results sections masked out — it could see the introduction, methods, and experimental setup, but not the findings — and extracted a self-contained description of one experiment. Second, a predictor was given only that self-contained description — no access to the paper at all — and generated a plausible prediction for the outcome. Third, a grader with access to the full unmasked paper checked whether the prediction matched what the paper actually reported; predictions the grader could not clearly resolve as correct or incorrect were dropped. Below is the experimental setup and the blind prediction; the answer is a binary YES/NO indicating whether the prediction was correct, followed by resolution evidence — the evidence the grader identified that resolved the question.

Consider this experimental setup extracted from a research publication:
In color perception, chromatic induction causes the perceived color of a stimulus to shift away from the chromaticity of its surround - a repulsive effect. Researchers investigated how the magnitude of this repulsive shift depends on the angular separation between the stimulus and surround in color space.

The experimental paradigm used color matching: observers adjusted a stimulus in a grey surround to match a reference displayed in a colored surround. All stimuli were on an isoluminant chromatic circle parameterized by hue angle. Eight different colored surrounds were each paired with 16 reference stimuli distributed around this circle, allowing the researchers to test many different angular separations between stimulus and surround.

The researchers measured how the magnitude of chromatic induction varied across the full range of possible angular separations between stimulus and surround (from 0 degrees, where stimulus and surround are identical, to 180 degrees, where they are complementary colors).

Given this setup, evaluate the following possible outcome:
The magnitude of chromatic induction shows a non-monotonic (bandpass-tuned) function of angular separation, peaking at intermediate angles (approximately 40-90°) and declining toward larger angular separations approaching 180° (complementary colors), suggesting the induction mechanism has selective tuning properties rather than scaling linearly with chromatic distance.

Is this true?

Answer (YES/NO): YES